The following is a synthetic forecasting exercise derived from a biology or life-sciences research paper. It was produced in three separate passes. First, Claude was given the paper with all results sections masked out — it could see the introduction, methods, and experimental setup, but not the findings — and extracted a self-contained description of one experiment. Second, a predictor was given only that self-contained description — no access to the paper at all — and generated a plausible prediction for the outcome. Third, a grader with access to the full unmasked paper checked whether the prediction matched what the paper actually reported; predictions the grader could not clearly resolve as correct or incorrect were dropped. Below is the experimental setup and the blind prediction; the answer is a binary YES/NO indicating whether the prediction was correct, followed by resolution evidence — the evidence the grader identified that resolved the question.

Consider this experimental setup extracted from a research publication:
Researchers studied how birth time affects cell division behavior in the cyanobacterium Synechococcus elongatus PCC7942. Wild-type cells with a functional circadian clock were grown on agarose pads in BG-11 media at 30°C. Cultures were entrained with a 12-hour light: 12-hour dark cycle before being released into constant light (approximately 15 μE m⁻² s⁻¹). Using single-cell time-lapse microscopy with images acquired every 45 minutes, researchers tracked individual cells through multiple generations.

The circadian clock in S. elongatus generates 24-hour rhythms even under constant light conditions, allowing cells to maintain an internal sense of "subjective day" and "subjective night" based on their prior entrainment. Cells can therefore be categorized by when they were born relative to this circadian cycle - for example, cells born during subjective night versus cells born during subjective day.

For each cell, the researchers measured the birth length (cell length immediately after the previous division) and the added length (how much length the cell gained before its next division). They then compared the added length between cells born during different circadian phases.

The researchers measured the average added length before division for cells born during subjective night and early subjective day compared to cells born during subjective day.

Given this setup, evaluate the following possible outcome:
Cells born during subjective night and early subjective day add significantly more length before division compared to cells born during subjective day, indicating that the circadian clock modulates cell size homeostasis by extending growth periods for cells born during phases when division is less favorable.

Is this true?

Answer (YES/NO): NO